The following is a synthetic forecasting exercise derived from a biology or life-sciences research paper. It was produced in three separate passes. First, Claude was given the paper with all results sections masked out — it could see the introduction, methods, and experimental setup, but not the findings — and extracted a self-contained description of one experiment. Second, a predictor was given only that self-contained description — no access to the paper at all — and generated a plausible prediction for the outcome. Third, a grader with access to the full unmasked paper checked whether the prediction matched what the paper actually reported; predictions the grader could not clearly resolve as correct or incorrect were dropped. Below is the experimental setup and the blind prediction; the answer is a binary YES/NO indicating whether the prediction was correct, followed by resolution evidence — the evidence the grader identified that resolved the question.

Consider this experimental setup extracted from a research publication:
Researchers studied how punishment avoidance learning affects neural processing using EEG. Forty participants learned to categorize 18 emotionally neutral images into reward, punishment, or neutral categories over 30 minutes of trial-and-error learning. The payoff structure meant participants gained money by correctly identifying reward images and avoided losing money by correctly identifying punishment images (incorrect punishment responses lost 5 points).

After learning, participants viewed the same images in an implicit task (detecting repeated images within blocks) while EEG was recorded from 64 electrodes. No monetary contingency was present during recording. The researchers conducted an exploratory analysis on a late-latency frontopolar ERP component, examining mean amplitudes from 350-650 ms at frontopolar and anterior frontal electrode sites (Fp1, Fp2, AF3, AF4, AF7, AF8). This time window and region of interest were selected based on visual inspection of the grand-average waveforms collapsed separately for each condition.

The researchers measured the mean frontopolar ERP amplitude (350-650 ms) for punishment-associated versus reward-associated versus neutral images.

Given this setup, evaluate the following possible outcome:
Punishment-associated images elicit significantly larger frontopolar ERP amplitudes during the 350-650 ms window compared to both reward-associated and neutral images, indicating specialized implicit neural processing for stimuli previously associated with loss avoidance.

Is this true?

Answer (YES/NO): NO